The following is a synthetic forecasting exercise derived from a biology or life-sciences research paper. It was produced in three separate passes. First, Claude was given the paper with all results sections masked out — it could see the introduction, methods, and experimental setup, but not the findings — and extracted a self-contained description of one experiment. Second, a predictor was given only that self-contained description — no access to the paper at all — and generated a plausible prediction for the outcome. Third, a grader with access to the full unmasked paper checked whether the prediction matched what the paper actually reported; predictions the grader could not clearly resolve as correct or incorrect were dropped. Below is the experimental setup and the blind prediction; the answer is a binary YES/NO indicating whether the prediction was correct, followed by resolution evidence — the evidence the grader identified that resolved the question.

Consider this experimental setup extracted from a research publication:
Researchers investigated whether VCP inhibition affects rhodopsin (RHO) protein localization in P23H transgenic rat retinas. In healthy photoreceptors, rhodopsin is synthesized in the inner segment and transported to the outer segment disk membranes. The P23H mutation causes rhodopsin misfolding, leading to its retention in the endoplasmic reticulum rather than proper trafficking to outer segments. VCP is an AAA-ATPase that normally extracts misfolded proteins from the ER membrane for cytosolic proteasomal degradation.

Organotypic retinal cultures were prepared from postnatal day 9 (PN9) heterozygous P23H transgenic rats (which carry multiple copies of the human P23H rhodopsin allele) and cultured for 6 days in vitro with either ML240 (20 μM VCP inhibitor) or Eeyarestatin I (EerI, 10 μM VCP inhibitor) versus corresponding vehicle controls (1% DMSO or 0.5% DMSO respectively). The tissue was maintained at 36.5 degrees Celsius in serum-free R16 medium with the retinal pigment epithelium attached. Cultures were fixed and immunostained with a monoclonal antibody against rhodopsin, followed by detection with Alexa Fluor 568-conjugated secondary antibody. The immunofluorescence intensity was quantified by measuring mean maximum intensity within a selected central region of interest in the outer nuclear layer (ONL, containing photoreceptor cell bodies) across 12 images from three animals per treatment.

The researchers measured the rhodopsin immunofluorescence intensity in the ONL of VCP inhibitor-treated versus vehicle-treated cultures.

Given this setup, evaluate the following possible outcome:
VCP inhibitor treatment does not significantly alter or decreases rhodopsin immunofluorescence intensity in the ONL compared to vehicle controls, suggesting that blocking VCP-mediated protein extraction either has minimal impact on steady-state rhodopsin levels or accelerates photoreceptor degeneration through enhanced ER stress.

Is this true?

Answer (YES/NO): NO